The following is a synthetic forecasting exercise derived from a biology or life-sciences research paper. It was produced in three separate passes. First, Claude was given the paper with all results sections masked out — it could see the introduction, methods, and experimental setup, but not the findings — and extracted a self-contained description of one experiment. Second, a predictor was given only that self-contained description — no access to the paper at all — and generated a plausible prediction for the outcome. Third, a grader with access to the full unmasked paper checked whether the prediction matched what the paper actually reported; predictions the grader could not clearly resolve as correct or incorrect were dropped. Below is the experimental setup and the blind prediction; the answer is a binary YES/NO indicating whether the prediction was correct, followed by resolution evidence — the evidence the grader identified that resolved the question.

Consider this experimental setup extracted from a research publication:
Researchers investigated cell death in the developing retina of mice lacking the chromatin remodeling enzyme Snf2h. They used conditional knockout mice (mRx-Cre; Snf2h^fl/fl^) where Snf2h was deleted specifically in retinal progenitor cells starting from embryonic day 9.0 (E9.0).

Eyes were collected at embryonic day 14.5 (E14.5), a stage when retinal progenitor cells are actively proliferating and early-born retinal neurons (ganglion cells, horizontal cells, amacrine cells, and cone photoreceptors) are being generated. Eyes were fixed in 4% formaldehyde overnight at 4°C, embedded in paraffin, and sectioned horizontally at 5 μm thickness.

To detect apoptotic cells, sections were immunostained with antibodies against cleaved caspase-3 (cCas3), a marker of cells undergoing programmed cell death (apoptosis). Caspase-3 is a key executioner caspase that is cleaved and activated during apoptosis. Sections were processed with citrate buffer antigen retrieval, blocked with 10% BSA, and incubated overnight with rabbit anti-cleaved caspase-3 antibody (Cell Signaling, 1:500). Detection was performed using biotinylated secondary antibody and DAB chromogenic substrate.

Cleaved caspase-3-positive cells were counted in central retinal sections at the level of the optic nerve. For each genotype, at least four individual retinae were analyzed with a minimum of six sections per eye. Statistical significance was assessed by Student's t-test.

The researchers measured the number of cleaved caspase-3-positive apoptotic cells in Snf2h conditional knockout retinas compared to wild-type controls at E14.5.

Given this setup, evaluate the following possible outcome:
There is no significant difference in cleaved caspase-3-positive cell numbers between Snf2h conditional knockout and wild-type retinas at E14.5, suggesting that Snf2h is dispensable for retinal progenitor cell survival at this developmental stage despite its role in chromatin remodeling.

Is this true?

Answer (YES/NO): NO